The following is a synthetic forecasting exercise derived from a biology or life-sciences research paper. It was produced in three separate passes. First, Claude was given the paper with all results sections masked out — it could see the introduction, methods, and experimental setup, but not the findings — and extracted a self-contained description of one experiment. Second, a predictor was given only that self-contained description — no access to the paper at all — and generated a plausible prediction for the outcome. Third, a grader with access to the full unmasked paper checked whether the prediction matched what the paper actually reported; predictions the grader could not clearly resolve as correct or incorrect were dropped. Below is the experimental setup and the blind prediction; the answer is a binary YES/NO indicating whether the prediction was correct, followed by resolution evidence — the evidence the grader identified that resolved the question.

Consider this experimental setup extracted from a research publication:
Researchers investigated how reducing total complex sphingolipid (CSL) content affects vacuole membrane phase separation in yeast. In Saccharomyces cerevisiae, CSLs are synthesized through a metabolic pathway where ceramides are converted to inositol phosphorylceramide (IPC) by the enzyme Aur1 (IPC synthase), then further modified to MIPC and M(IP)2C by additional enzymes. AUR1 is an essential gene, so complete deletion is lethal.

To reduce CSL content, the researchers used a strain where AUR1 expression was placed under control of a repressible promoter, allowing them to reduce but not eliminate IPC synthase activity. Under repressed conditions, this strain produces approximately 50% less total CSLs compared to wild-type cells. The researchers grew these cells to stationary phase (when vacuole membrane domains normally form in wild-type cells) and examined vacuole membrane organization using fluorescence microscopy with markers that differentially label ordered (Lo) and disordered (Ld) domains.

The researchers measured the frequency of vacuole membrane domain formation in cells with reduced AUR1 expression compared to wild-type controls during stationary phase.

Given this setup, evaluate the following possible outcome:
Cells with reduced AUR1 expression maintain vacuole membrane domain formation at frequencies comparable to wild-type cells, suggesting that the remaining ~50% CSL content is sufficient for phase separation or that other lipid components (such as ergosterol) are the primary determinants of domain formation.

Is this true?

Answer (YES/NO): NO